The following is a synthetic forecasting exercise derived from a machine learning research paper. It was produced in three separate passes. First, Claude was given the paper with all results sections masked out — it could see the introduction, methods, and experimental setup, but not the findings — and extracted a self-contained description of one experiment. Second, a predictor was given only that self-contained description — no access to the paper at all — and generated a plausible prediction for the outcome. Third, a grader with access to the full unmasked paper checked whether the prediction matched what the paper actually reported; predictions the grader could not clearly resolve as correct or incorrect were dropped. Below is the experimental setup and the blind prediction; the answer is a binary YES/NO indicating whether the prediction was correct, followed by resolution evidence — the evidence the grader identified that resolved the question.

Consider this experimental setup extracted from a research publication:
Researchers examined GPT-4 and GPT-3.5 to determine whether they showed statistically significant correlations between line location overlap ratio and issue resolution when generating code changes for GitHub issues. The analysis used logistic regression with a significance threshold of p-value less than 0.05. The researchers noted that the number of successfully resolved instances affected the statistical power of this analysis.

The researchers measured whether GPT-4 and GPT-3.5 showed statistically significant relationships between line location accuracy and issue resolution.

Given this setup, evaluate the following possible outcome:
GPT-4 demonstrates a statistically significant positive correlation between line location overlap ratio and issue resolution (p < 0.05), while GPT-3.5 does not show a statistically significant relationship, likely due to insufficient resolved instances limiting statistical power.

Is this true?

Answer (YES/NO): NO